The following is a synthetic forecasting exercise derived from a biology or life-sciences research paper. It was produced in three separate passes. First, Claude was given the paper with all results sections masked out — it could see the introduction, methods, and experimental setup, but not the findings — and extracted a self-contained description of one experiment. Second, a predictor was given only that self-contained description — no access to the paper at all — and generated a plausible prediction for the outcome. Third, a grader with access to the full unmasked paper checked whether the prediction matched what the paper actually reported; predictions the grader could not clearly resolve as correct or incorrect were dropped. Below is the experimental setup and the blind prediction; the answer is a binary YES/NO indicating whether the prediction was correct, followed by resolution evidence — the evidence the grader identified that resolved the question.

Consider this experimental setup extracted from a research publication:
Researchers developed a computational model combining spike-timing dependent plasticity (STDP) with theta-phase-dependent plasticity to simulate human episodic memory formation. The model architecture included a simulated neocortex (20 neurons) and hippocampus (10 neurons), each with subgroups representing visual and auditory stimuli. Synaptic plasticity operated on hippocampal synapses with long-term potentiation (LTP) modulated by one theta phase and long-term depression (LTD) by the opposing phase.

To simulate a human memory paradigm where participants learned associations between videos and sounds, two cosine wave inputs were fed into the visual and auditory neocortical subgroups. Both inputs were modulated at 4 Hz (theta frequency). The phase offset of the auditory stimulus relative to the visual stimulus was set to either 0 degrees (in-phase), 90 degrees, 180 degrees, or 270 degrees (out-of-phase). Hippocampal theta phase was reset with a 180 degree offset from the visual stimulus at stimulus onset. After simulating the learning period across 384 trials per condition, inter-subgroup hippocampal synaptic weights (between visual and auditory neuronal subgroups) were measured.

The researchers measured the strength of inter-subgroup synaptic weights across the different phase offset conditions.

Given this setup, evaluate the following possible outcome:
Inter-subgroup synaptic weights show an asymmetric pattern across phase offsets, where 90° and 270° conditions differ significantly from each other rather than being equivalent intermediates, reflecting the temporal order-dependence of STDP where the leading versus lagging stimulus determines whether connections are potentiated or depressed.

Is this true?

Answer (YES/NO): NO